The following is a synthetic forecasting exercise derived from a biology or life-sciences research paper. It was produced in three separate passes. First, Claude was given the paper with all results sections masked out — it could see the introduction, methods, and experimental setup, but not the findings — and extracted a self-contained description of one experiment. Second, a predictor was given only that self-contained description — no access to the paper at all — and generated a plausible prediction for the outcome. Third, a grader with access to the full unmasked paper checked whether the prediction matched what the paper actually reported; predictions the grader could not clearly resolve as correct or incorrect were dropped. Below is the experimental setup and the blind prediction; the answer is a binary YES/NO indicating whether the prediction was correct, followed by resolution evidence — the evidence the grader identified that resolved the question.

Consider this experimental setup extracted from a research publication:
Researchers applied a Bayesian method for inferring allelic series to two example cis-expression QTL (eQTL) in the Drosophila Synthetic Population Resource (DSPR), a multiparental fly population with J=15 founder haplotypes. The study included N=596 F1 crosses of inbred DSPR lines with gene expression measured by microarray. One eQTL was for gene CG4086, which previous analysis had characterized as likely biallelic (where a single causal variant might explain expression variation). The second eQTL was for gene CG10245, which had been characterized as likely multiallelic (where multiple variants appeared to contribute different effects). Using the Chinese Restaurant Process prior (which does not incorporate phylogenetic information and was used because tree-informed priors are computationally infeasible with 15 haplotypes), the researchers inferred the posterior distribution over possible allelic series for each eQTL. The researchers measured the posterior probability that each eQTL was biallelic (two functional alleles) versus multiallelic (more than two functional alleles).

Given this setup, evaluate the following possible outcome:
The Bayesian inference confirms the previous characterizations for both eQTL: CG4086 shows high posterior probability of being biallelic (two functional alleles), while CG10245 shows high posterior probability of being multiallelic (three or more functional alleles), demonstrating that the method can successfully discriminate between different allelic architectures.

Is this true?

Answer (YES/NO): NO